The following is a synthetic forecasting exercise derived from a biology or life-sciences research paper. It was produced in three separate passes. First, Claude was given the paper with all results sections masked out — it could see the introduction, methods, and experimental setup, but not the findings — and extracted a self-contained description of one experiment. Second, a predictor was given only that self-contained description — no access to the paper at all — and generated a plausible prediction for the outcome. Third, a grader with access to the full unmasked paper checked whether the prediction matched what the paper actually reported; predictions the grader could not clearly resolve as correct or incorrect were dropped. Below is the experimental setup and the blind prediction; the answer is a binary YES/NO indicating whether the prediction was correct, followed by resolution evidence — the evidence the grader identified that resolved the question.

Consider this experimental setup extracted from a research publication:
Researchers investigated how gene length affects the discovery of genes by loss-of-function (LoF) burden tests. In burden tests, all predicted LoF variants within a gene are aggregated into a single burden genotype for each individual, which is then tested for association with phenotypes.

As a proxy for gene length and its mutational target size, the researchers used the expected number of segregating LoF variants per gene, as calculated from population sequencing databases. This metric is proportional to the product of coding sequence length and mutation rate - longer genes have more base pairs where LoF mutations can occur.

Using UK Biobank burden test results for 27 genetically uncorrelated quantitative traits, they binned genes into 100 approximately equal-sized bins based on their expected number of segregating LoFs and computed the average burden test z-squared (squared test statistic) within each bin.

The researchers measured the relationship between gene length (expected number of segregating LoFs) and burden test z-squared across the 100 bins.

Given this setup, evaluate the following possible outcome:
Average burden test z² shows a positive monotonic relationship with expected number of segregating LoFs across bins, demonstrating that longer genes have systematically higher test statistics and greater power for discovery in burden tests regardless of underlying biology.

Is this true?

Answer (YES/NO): YES